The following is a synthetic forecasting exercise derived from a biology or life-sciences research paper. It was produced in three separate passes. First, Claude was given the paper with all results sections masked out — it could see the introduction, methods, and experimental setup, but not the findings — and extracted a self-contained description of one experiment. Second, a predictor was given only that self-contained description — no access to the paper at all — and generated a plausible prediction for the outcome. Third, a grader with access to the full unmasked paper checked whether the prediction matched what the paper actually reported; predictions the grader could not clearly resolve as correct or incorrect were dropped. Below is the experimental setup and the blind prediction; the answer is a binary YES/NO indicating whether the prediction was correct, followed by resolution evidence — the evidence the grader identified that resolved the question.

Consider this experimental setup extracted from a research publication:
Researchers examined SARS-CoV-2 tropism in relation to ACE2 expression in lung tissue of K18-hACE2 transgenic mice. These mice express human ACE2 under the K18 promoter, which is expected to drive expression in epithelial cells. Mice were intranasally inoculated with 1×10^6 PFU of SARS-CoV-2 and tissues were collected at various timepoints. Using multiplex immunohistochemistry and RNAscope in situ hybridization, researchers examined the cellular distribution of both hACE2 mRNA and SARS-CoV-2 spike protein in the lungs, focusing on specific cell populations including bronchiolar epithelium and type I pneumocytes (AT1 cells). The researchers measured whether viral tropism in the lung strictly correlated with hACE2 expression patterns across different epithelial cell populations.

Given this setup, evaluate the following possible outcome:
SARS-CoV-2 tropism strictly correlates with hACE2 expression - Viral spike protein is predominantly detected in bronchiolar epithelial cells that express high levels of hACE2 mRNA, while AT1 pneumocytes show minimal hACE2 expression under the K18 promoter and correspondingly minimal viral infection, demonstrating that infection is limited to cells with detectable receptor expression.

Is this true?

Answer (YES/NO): NO